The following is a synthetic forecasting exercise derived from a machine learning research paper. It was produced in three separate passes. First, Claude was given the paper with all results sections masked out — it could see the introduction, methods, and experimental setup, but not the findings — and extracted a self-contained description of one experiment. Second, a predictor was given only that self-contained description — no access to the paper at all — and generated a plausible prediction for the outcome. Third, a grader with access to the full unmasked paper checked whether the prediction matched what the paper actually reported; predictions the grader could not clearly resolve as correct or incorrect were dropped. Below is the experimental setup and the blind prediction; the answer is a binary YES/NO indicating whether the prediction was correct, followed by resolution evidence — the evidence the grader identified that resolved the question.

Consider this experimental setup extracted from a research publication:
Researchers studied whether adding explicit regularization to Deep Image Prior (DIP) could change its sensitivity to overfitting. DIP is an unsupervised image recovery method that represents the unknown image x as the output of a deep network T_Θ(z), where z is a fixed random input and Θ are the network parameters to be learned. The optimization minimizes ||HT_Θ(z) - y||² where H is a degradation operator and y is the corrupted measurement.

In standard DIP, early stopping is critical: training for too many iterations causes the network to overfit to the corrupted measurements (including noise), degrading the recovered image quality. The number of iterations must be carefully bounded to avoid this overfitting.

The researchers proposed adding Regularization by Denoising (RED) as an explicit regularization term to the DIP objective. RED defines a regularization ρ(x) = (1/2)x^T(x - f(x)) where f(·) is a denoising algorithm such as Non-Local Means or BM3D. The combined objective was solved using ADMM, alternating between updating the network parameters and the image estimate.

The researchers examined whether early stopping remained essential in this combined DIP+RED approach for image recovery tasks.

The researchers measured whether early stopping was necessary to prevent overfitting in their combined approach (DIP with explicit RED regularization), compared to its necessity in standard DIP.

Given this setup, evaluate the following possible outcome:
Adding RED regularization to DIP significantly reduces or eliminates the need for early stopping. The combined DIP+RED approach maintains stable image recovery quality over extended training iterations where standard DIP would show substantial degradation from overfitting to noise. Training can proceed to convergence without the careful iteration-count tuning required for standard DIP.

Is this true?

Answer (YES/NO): YES